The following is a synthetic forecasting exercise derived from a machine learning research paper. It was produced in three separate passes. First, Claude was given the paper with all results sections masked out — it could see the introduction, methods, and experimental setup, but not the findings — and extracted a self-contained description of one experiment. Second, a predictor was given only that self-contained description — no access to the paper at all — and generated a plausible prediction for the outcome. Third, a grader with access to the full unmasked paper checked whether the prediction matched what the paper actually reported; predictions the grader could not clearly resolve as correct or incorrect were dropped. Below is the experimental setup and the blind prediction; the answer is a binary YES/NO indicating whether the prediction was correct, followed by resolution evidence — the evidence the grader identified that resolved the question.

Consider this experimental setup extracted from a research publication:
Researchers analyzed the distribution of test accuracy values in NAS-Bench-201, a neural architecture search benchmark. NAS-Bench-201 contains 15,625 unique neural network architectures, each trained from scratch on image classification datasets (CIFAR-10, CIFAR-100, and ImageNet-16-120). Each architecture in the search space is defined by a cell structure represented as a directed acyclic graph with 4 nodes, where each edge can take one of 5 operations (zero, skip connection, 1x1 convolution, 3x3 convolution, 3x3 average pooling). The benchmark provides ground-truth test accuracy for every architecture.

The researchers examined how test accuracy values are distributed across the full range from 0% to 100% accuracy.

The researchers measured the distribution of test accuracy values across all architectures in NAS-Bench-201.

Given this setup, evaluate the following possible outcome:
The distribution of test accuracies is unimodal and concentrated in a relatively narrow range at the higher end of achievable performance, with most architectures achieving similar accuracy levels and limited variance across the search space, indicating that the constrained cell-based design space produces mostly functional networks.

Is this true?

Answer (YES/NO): NO